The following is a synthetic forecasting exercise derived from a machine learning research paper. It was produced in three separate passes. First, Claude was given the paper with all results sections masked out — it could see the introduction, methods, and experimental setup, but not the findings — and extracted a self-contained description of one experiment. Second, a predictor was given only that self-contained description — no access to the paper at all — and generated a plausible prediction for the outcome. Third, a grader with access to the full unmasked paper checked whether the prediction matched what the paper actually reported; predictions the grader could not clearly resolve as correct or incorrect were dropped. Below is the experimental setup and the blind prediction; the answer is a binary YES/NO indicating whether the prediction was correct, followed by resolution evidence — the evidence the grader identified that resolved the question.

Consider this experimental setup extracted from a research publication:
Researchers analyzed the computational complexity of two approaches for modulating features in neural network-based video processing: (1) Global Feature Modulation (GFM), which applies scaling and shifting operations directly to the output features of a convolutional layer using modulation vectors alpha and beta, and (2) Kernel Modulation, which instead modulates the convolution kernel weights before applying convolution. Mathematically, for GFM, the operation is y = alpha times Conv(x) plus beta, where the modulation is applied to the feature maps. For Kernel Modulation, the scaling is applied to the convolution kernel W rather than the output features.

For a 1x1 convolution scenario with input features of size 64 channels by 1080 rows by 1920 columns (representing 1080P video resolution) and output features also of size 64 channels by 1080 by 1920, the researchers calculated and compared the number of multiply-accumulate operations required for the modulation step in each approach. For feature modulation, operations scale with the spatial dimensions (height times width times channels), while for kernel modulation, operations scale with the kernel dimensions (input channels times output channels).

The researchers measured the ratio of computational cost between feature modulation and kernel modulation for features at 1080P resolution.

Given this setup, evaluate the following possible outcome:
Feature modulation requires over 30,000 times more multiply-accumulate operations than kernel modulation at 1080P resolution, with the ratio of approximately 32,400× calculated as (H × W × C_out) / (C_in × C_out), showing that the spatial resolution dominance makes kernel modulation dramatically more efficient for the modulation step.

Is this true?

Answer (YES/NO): NO